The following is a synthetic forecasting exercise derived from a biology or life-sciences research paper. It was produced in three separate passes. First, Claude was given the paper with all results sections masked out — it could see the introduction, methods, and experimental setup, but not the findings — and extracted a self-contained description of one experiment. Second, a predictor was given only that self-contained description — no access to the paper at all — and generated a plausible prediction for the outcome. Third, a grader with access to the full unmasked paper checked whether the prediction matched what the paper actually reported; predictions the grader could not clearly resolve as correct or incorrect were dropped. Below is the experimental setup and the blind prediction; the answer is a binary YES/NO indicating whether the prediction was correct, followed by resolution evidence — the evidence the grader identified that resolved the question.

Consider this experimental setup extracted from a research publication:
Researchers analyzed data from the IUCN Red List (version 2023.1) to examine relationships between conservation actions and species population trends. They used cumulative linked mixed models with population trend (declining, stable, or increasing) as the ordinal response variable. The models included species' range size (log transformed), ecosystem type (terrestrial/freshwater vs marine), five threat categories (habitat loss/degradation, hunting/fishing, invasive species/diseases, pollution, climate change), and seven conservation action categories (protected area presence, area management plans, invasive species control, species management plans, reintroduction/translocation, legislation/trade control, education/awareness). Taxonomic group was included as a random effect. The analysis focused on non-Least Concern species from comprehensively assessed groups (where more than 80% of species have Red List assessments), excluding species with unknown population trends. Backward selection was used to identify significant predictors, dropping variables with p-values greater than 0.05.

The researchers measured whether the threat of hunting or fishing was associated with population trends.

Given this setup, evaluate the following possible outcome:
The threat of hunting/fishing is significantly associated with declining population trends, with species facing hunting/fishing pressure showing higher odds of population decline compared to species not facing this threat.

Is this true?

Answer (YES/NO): YES